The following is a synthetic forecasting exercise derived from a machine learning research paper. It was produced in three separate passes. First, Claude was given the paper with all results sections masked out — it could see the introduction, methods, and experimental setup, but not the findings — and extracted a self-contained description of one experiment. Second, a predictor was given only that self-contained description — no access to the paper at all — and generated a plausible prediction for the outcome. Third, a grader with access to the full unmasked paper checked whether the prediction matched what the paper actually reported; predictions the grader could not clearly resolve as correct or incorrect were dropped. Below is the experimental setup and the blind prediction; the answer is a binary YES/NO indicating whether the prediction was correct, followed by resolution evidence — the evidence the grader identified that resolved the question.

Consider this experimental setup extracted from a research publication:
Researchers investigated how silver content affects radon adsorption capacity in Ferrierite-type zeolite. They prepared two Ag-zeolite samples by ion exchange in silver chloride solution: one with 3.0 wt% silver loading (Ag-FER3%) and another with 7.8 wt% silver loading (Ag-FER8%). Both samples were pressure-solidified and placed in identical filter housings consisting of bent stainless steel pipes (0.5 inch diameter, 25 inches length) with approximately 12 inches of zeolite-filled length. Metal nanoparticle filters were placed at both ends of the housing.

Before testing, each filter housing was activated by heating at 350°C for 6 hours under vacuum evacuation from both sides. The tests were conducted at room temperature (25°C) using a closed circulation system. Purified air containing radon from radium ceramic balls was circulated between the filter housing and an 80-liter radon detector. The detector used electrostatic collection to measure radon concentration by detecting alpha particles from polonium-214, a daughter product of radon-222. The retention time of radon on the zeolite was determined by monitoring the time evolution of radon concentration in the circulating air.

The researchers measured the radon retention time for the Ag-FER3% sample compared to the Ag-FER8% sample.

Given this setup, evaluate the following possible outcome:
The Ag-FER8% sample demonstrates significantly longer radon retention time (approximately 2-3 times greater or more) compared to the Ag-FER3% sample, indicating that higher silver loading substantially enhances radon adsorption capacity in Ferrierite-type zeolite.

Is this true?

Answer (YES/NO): YES